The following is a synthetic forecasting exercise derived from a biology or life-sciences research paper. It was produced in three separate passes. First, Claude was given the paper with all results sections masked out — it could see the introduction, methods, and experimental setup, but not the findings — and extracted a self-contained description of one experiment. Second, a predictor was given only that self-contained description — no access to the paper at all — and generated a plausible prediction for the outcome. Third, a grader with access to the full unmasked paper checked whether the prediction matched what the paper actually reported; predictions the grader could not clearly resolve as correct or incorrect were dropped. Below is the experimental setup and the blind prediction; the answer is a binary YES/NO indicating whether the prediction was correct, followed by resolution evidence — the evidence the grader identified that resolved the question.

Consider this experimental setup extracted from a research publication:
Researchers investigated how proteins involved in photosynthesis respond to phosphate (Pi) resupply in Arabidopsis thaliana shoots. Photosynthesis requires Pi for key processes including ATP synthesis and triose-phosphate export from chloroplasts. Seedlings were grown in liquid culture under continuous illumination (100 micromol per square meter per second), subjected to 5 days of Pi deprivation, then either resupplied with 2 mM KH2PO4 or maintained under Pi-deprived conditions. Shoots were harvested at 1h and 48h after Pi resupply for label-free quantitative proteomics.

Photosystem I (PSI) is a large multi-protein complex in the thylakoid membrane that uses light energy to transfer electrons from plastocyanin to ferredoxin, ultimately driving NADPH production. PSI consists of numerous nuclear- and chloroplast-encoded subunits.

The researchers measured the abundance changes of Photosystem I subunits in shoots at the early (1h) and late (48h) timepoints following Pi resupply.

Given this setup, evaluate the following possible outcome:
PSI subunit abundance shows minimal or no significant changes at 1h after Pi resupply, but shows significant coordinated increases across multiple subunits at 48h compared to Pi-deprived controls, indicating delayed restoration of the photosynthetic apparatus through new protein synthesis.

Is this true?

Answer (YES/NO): NO